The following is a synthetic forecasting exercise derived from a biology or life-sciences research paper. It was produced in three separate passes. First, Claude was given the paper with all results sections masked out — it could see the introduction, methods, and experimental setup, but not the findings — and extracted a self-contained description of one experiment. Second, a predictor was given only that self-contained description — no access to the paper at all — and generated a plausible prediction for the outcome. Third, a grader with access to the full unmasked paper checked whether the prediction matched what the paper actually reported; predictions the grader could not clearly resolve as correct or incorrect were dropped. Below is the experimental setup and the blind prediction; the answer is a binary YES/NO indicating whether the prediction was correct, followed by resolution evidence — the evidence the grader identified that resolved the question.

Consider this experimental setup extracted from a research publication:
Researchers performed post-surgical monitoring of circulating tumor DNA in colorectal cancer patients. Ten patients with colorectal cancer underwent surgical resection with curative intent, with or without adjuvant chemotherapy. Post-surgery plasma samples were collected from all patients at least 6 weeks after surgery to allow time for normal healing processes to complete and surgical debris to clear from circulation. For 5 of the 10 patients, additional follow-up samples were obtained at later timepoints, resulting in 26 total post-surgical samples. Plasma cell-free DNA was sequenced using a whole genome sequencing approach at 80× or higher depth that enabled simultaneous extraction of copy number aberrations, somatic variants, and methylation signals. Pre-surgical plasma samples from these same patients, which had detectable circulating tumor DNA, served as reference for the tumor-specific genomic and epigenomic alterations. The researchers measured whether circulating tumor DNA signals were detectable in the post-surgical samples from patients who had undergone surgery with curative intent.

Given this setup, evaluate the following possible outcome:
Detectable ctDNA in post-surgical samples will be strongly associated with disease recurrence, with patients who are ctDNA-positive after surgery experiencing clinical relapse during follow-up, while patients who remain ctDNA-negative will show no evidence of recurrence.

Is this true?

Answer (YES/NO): YES